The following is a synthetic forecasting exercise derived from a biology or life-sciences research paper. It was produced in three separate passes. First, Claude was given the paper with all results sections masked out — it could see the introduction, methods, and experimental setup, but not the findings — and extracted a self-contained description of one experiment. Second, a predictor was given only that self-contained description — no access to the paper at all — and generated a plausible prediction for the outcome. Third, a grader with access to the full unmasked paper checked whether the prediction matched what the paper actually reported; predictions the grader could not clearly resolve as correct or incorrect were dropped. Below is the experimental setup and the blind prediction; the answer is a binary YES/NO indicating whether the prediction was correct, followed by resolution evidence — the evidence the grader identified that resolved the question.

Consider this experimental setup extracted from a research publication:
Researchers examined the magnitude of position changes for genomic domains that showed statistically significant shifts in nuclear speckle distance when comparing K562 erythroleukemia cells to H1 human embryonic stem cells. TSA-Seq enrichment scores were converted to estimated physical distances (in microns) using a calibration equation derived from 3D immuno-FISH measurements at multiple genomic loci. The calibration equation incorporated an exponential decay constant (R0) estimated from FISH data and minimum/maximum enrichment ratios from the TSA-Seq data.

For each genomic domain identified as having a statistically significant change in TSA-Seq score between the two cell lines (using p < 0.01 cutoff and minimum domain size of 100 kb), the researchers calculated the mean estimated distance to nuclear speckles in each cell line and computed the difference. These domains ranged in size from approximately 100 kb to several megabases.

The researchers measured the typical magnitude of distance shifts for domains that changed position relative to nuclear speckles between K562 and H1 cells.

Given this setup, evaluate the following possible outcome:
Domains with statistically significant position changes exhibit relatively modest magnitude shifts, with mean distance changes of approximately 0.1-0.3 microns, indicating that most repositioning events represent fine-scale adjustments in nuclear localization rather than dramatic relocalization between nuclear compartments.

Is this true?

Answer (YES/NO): NO